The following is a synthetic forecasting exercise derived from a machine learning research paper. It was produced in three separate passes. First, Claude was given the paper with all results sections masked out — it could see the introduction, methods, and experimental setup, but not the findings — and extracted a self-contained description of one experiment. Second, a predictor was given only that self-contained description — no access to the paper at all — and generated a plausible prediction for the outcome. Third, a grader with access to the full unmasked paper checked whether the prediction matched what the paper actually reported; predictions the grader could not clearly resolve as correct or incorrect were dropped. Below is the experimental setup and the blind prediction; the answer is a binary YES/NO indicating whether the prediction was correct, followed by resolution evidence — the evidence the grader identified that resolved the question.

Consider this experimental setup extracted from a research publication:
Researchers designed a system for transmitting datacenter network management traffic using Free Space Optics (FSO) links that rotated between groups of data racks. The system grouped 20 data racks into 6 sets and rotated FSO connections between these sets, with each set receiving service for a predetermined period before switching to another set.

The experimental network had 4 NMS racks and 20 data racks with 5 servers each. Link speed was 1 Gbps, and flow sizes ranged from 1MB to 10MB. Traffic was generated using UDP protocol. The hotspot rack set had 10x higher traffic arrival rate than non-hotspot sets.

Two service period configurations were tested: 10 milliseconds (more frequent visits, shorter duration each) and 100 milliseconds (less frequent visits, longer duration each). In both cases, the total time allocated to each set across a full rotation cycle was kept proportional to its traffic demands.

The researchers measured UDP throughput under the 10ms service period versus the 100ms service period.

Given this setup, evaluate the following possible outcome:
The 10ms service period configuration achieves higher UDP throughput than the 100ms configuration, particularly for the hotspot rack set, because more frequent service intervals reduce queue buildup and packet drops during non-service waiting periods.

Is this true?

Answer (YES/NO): NO